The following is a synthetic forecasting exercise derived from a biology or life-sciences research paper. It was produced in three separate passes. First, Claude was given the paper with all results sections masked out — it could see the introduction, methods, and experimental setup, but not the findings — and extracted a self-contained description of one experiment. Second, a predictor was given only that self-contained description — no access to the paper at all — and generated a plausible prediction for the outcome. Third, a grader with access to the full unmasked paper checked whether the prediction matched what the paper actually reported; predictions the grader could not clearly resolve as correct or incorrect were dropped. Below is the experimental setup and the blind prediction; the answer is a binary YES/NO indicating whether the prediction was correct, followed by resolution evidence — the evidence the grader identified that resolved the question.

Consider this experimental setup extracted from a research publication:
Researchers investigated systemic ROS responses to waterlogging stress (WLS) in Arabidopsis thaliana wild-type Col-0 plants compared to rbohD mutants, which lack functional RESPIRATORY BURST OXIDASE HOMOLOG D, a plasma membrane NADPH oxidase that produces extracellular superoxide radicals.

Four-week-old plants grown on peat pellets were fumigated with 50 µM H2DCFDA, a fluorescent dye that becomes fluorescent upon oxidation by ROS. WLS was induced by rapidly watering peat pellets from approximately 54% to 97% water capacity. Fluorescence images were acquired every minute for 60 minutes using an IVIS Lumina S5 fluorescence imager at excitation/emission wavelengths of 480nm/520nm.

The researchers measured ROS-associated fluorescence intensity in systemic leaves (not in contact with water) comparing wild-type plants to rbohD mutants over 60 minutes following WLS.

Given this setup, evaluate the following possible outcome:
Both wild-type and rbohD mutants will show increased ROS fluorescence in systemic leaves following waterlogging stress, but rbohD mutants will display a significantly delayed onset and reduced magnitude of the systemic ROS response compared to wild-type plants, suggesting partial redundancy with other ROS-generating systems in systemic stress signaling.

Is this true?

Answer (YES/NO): NO